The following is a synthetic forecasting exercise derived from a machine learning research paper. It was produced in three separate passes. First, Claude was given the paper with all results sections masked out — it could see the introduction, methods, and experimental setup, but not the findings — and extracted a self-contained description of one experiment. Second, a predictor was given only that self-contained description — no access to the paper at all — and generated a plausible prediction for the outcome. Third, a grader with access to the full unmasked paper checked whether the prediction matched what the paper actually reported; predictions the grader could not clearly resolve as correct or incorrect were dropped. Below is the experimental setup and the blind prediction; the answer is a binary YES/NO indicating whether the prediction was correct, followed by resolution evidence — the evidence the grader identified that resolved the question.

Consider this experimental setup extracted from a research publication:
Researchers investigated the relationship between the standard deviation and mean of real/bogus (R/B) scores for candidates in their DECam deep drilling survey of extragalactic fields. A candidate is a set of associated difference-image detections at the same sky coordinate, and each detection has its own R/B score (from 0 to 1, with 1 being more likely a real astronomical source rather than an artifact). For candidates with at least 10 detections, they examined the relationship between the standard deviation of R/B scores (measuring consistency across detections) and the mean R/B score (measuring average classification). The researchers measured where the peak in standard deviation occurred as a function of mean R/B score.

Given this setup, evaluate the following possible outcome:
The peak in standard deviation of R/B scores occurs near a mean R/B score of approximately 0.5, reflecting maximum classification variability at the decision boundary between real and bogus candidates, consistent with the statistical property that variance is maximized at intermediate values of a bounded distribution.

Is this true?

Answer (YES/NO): NO